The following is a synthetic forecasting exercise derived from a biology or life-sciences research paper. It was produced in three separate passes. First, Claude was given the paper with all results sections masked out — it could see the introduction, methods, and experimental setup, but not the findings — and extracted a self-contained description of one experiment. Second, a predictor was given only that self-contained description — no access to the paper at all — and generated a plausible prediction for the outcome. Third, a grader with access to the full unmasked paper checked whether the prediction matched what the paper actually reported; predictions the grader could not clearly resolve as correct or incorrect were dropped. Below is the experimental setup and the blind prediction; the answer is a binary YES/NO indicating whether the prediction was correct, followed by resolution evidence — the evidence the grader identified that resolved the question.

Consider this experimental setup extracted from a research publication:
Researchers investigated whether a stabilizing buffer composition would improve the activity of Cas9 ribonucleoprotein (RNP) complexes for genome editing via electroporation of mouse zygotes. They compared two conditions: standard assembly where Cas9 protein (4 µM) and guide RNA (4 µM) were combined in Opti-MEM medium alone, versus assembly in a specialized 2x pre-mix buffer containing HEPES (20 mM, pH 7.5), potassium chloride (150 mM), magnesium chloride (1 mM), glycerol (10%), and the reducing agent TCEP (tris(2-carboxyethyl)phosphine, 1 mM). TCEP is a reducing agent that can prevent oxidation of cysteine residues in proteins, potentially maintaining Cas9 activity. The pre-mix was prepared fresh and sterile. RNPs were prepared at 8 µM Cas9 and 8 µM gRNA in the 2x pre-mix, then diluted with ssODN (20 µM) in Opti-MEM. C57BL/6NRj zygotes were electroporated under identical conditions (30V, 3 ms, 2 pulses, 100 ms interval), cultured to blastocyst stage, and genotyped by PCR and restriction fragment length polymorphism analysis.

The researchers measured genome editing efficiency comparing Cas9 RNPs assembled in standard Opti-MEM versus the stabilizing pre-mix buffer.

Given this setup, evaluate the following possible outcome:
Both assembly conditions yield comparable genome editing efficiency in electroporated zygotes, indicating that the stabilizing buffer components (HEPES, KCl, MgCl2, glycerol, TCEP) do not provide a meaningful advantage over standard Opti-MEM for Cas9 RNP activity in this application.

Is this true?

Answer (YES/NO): YES